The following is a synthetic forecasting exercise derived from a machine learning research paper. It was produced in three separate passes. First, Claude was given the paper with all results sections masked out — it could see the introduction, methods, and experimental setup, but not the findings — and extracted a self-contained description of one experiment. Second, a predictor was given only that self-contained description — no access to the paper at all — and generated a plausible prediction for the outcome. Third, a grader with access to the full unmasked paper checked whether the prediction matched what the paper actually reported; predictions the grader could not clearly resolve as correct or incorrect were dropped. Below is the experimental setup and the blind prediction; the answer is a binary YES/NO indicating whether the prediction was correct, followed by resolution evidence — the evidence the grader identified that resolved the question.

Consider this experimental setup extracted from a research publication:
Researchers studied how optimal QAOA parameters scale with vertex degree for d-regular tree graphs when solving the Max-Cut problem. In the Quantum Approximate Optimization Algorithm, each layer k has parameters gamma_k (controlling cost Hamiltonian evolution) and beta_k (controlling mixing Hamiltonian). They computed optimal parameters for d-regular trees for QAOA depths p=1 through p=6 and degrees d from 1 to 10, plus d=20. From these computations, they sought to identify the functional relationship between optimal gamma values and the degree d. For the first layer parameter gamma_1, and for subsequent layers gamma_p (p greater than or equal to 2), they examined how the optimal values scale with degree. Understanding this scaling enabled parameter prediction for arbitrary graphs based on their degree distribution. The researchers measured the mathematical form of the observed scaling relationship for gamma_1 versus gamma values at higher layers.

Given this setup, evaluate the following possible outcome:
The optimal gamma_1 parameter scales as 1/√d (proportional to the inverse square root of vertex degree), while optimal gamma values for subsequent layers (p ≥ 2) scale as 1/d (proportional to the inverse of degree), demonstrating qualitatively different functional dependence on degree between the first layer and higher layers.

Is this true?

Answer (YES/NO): NO